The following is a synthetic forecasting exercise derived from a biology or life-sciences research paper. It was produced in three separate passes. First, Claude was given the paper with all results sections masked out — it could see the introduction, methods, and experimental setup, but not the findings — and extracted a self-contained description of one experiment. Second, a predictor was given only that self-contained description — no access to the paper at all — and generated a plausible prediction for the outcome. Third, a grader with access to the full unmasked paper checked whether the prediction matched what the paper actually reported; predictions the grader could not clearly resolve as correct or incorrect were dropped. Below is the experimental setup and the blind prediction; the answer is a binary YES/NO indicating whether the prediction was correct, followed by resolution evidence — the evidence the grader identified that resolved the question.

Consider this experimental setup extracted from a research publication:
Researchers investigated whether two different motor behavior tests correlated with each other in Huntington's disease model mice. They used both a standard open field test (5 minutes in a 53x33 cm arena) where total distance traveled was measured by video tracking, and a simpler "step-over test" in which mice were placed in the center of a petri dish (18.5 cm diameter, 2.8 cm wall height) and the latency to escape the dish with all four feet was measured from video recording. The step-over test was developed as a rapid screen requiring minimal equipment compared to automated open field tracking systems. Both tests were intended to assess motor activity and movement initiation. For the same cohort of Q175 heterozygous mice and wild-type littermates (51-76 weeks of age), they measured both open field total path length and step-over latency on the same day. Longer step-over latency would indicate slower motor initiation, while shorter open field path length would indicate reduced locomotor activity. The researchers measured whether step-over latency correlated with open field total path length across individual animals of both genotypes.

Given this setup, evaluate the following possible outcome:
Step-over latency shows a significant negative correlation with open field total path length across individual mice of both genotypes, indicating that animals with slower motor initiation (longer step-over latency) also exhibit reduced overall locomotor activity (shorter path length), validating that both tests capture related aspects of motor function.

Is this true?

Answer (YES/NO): YES